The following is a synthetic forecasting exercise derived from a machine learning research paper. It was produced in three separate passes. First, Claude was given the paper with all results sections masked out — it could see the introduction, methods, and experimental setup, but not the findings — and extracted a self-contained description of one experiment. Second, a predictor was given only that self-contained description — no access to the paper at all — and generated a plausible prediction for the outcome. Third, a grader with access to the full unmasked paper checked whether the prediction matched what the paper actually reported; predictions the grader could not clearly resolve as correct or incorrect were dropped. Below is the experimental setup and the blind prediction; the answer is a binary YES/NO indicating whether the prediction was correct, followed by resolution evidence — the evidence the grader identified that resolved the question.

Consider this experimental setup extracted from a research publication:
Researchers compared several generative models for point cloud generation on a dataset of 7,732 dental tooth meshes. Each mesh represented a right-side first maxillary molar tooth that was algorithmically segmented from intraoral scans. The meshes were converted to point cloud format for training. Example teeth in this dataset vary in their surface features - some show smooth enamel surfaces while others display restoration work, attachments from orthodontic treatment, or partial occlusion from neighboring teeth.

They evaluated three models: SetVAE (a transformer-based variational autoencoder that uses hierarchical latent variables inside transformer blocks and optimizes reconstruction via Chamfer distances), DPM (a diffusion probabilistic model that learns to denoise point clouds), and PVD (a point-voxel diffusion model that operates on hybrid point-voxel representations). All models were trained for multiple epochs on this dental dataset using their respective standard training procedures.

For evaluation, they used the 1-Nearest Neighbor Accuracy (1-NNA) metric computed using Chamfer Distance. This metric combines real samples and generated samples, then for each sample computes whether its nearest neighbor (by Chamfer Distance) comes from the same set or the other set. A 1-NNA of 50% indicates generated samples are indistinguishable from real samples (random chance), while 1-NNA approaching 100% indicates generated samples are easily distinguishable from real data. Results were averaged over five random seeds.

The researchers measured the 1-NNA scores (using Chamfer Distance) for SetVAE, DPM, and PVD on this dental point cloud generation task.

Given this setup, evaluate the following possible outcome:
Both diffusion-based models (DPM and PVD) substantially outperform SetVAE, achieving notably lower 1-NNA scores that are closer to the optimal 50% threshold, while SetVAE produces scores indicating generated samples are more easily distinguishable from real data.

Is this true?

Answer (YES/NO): YES